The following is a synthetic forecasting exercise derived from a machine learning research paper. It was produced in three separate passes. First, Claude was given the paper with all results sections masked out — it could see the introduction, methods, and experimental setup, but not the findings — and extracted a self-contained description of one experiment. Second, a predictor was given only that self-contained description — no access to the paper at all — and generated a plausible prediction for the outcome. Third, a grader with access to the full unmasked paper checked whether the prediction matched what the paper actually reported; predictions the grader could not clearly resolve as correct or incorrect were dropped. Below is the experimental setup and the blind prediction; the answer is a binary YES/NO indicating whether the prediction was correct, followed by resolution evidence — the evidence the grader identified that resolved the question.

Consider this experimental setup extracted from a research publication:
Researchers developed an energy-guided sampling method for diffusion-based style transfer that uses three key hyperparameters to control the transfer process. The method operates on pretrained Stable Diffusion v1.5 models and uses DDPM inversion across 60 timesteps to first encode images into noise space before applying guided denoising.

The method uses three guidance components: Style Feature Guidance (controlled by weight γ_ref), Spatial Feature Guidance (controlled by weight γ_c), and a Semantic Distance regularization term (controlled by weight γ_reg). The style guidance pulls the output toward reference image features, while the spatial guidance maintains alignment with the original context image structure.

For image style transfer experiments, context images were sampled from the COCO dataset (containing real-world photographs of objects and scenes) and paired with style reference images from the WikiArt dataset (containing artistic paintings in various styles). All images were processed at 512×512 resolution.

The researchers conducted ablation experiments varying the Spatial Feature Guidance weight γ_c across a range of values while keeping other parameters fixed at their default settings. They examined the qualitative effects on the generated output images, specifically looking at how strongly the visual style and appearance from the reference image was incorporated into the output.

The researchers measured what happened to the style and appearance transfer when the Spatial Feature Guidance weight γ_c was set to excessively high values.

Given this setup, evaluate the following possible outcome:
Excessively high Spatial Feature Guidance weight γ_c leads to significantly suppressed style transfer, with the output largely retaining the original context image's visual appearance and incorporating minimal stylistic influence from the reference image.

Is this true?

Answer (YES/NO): YES